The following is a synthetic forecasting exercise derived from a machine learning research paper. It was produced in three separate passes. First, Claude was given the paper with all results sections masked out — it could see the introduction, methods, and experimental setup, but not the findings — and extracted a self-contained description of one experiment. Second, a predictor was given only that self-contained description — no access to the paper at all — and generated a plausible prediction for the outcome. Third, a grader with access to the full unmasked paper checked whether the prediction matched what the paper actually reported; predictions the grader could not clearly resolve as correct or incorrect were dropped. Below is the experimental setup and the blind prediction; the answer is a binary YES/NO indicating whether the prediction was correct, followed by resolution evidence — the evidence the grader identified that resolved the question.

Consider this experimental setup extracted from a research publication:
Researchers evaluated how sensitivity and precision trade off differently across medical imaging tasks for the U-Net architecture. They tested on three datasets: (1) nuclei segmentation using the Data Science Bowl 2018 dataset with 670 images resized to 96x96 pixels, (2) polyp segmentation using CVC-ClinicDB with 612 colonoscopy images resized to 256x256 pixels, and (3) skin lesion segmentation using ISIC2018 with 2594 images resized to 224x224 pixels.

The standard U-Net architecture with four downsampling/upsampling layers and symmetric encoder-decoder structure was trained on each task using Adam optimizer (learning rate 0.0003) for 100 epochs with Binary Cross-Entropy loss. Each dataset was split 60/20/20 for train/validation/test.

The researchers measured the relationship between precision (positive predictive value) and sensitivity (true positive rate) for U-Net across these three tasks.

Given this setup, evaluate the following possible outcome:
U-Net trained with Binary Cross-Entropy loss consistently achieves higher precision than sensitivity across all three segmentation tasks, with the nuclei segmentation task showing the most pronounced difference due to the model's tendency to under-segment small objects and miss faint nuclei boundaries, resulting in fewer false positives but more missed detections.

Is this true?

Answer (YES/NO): NO